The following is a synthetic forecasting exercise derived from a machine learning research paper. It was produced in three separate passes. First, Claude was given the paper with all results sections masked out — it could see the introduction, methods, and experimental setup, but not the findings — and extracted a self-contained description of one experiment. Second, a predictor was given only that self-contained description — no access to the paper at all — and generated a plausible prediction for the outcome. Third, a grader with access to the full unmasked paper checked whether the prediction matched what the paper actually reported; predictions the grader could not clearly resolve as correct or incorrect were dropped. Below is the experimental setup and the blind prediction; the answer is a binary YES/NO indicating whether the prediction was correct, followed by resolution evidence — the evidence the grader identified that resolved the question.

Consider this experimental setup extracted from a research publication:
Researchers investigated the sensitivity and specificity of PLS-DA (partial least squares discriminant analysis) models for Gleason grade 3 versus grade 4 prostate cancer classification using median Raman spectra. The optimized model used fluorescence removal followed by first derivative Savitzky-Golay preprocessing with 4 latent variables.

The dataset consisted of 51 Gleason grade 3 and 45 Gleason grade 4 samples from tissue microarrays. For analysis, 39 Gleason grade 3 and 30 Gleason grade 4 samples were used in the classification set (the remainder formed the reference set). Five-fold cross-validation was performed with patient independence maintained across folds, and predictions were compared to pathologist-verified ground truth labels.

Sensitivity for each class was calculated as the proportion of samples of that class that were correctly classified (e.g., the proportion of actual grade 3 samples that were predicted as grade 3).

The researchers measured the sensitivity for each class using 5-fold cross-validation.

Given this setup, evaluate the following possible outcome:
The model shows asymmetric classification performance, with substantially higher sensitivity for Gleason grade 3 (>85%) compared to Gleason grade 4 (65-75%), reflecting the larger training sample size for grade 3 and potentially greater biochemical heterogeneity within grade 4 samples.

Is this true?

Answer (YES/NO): NO